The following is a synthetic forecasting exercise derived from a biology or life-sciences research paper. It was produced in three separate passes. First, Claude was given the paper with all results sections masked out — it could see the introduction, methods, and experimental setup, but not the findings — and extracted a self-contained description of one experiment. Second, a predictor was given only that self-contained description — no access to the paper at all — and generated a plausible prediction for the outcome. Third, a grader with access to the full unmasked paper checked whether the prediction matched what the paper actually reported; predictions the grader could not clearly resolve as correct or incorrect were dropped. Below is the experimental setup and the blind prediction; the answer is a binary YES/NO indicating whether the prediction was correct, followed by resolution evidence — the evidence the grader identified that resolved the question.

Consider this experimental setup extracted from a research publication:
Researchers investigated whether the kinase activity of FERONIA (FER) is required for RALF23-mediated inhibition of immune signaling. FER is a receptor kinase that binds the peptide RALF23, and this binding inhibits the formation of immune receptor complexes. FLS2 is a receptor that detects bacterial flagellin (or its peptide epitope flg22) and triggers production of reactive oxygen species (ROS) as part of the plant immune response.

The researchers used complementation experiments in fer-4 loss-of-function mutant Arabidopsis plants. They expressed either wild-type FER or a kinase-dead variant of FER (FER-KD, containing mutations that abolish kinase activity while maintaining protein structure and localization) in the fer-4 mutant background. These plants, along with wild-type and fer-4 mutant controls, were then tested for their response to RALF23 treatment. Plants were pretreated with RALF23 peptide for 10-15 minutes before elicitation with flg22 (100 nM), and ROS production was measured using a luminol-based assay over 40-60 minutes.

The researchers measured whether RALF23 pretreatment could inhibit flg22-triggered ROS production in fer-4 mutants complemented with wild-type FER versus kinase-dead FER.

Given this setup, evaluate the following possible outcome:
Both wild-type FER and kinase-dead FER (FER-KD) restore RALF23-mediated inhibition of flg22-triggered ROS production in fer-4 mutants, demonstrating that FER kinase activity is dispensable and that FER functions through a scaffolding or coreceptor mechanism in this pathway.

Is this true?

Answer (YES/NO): NO